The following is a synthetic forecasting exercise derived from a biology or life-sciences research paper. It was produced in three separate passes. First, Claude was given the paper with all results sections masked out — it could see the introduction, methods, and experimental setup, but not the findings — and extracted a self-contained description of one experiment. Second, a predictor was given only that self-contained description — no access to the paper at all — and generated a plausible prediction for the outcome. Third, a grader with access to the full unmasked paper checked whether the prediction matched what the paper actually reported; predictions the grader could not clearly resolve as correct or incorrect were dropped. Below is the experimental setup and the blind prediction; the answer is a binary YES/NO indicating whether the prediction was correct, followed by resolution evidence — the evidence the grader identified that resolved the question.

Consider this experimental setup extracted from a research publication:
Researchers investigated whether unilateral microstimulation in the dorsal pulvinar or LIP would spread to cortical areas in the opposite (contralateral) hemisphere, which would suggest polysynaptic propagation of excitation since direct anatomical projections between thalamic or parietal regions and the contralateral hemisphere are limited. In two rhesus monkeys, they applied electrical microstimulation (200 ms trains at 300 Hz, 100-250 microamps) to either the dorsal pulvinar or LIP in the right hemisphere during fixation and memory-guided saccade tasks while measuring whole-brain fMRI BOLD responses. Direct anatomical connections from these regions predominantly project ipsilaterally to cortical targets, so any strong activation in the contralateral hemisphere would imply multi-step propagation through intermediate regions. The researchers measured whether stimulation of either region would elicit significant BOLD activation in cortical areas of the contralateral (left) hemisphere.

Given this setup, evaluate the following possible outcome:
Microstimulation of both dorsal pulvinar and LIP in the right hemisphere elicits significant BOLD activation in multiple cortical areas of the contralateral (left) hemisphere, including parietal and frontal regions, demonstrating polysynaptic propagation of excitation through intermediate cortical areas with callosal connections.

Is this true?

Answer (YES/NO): YES